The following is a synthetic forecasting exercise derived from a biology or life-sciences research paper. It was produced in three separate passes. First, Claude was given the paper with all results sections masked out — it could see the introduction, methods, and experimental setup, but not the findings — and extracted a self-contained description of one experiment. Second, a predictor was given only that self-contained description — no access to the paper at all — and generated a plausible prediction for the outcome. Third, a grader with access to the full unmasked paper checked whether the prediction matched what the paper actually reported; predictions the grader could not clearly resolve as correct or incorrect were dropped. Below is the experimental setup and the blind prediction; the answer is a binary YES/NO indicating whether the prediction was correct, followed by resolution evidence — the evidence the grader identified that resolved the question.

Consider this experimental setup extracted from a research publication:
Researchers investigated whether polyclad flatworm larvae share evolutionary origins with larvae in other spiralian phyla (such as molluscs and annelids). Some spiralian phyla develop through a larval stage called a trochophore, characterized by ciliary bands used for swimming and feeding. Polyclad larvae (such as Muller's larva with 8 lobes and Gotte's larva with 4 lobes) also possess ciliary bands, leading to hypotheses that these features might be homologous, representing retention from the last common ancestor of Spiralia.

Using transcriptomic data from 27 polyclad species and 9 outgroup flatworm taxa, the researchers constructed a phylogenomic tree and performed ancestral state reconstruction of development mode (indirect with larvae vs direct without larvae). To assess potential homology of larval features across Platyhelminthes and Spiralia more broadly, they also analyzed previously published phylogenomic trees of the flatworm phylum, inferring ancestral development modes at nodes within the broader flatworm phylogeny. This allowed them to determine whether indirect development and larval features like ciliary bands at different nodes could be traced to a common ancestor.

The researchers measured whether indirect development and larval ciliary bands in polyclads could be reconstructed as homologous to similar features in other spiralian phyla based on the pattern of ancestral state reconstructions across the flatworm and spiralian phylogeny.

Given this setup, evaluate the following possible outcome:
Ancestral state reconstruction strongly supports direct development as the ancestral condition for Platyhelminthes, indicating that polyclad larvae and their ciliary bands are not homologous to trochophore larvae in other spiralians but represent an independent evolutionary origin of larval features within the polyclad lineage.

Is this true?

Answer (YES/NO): YES